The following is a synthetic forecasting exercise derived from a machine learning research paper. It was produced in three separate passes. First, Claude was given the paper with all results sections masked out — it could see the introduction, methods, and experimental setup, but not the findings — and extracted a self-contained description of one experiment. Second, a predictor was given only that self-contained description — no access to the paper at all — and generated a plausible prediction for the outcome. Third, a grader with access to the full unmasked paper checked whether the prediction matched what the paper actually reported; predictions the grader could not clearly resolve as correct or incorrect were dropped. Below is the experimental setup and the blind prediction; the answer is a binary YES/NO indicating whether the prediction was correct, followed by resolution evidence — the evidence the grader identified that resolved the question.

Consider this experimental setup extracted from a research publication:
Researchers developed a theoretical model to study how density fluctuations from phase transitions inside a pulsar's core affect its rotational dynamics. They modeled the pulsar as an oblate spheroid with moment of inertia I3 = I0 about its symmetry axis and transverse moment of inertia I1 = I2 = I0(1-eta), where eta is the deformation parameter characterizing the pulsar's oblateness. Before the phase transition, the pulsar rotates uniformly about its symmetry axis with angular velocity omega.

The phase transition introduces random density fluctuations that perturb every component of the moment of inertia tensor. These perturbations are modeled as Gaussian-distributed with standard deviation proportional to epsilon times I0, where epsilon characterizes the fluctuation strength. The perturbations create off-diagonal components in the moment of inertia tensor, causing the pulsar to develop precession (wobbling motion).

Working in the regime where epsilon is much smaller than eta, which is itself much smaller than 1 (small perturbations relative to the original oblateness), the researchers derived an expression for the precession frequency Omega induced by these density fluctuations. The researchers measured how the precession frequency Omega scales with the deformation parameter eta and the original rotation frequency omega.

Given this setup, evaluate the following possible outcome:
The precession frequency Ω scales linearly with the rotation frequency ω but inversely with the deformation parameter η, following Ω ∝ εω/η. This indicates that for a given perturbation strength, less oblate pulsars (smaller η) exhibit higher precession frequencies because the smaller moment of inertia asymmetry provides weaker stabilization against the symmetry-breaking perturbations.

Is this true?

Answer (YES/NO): NO